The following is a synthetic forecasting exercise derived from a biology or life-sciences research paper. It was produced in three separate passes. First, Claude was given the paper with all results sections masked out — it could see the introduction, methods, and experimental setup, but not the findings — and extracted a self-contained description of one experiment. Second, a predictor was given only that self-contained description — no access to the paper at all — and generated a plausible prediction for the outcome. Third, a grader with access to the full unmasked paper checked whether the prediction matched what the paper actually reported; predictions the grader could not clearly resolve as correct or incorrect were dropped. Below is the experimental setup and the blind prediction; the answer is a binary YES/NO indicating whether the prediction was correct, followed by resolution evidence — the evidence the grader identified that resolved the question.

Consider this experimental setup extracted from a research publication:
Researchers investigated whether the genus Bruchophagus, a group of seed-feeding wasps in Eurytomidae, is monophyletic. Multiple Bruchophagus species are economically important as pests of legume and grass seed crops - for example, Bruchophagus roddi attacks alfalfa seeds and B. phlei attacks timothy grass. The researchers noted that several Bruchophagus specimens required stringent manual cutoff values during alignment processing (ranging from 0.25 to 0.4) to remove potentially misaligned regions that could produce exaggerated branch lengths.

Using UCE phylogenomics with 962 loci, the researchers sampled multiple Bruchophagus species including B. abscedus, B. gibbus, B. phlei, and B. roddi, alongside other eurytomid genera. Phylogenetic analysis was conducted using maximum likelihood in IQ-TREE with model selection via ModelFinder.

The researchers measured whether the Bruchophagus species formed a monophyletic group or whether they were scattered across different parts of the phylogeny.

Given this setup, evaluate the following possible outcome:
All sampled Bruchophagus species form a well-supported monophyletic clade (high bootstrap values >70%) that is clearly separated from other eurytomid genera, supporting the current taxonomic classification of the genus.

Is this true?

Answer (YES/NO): NO